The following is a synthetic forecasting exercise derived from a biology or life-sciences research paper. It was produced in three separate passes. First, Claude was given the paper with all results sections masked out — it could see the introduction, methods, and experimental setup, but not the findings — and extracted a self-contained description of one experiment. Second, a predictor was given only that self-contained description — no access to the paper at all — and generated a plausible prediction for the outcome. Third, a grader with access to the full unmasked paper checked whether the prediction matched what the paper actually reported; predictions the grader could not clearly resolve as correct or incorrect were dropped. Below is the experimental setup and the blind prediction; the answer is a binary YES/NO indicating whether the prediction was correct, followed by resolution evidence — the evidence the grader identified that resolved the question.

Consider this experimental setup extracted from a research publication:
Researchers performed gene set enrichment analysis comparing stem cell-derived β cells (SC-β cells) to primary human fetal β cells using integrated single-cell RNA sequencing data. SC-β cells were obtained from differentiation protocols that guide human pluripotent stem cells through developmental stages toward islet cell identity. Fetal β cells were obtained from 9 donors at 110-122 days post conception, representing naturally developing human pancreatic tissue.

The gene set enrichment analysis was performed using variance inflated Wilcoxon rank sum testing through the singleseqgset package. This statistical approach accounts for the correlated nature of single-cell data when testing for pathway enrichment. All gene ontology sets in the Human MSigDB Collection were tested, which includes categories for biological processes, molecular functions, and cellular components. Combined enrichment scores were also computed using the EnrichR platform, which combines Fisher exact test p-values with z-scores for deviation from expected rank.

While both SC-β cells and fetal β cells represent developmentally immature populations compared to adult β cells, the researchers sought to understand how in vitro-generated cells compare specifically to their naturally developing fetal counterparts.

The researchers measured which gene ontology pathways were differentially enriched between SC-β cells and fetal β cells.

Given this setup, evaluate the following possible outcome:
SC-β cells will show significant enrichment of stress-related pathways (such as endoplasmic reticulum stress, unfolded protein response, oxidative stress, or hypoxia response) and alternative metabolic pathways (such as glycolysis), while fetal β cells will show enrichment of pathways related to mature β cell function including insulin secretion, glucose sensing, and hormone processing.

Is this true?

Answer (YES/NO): NO